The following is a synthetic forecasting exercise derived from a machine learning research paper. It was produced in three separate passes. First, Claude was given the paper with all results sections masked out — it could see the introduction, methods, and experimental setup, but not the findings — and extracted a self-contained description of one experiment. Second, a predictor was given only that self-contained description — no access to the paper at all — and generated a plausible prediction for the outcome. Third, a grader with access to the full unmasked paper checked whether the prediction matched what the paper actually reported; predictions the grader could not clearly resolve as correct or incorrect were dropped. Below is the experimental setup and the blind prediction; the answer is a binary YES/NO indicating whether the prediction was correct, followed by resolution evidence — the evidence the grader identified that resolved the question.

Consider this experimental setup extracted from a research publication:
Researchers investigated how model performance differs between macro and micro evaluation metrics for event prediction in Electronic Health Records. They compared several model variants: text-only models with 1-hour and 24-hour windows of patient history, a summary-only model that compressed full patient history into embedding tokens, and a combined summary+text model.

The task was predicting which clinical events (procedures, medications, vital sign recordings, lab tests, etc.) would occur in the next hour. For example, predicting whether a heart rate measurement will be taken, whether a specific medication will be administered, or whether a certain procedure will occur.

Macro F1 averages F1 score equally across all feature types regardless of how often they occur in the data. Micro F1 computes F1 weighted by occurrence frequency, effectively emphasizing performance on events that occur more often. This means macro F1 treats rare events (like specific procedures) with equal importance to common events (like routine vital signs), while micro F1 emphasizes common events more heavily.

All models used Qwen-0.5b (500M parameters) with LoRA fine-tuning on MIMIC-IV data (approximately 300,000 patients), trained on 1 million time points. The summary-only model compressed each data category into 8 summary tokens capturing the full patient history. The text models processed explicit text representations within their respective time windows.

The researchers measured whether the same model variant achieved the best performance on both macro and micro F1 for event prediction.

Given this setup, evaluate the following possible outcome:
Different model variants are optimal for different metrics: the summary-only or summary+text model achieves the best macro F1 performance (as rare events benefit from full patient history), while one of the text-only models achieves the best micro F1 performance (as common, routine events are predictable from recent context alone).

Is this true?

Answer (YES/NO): YES